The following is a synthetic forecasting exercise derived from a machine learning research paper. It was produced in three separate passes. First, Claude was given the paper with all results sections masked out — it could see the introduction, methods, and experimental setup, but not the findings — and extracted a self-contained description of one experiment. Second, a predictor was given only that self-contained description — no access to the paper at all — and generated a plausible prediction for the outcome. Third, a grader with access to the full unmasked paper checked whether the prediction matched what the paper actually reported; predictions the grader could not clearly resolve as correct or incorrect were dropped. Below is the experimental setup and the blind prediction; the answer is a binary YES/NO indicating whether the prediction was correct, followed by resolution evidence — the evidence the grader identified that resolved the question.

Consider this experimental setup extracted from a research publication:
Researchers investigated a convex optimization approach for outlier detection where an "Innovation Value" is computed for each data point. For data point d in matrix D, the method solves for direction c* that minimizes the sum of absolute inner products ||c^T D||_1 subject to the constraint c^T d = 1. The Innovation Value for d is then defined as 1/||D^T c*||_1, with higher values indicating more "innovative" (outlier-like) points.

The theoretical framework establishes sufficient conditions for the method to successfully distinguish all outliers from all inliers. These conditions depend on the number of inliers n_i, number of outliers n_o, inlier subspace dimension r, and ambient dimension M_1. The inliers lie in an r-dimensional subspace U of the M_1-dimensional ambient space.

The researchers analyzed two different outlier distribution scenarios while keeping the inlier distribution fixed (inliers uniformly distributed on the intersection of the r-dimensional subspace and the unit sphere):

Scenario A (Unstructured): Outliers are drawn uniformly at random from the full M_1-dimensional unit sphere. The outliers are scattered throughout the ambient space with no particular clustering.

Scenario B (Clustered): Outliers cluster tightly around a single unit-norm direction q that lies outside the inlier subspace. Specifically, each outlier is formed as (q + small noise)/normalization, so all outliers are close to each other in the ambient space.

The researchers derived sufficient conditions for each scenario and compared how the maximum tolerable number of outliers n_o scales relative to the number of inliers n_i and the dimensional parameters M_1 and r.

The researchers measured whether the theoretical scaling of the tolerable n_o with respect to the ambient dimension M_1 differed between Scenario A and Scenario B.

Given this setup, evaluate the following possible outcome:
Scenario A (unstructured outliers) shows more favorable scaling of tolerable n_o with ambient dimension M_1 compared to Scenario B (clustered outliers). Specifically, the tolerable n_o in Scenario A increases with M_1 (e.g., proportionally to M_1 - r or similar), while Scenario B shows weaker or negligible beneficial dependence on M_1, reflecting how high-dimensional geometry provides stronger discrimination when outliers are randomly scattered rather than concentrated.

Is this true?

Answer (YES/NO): YES